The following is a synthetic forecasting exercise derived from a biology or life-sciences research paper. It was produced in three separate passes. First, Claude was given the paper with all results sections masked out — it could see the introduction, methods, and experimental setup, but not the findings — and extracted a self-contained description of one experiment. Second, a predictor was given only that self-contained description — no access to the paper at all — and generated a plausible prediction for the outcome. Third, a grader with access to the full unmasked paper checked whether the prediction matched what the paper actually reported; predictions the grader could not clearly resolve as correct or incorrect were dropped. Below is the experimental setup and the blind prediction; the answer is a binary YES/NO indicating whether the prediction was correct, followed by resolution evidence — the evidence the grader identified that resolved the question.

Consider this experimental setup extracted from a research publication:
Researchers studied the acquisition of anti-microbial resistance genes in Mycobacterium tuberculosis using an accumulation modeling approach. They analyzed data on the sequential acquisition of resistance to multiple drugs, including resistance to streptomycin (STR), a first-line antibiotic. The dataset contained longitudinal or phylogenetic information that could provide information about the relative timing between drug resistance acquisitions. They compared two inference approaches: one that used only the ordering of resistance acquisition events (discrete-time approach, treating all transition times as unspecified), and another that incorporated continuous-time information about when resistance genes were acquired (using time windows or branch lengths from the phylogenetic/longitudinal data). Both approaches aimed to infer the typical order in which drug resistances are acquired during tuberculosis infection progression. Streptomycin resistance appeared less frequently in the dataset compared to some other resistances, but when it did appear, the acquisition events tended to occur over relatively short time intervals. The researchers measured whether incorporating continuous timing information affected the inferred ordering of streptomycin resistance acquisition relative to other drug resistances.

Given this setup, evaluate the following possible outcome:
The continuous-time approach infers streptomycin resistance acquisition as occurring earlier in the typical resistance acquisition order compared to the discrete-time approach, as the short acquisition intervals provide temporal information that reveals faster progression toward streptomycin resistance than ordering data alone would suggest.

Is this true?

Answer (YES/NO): YES